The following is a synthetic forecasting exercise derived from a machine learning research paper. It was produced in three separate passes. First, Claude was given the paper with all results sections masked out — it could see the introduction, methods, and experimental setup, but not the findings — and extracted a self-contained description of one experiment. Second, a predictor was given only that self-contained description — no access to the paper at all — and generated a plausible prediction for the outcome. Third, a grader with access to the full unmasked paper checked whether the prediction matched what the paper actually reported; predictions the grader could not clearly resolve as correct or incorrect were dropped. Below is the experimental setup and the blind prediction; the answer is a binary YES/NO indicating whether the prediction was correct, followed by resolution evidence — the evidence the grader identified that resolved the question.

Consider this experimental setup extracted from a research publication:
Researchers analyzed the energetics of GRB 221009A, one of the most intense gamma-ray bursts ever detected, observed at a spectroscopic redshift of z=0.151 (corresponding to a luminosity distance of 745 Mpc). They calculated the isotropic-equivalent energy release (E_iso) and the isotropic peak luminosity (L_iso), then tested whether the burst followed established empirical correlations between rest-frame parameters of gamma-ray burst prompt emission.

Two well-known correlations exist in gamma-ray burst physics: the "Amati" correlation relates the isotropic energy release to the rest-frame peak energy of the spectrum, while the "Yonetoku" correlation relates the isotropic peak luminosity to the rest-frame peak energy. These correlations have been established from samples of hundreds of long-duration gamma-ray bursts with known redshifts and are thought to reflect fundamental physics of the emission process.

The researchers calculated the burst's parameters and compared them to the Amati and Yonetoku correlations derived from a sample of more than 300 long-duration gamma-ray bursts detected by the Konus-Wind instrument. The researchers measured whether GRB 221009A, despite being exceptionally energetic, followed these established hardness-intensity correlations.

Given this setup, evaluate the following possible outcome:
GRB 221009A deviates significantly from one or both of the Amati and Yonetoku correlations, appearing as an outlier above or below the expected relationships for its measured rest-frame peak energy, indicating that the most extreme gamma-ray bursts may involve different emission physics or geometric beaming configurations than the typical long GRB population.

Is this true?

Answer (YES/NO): NO